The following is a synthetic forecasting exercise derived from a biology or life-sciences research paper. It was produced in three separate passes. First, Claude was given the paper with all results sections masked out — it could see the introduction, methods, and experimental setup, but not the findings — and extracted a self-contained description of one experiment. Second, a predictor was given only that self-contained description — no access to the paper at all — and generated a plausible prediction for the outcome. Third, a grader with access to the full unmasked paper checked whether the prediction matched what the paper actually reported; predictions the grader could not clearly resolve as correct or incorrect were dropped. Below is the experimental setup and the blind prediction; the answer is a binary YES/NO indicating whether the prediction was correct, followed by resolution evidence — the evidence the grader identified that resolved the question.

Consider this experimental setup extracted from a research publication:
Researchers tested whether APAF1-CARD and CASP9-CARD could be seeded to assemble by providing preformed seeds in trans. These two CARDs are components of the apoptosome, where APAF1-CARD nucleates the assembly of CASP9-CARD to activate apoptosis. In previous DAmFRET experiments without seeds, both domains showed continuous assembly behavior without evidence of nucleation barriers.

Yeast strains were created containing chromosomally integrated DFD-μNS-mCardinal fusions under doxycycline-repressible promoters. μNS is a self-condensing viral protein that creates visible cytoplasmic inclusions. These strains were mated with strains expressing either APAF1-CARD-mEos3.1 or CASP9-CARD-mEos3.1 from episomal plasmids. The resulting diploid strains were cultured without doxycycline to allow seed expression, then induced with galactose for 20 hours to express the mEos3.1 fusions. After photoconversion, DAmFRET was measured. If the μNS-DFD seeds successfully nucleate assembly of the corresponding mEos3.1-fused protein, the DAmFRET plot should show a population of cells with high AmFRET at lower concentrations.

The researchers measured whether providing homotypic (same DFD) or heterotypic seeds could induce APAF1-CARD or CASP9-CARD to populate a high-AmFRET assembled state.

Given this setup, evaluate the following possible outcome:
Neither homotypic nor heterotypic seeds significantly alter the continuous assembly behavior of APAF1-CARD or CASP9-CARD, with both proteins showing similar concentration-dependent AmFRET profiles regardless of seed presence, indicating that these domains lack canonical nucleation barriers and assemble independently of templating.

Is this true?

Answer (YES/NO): YES